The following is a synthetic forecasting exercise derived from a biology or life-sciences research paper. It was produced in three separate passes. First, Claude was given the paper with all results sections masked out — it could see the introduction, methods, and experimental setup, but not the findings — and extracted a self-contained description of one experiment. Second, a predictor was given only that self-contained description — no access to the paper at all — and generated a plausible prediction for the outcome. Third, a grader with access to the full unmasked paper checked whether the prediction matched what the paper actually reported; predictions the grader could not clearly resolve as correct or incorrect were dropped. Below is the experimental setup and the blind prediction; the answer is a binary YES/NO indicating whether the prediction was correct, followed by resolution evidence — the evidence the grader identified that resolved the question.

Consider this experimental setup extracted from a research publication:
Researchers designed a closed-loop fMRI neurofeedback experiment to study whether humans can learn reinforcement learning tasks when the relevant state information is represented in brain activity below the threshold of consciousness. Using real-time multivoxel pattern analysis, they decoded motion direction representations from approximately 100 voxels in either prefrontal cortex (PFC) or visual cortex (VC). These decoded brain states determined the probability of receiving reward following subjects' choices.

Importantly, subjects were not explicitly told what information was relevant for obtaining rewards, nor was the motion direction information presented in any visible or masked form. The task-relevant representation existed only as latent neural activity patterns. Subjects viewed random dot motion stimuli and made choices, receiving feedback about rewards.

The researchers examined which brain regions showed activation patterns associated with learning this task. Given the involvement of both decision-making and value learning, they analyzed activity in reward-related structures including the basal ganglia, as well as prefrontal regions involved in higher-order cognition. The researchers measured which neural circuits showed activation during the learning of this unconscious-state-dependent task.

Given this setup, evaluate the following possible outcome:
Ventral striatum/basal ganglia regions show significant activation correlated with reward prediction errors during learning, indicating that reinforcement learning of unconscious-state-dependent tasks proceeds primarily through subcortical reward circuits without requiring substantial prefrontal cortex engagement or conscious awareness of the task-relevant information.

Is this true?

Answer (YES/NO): NO